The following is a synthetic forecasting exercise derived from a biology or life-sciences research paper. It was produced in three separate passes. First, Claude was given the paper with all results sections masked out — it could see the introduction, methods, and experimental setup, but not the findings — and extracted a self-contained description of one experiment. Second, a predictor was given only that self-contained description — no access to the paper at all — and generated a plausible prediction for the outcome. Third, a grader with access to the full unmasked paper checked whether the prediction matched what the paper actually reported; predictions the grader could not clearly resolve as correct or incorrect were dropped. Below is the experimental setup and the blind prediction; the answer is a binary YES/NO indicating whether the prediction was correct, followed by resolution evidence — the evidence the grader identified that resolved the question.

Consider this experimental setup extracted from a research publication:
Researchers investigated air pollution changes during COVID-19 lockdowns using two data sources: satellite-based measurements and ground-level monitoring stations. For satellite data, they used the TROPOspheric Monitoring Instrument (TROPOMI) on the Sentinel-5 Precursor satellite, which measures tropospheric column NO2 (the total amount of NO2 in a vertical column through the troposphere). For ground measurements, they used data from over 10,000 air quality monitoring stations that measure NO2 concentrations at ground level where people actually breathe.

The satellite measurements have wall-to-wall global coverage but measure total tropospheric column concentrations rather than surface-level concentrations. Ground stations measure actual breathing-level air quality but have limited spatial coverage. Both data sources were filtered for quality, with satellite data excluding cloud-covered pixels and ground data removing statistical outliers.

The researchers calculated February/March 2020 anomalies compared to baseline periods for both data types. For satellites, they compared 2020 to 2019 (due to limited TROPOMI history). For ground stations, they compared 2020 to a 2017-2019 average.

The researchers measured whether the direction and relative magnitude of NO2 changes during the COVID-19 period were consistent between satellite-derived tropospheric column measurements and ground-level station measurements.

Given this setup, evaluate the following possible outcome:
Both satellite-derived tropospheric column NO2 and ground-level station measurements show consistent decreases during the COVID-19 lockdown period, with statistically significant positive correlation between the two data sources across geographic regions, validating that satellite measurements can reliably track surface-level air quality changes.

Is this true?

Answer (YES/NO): NO